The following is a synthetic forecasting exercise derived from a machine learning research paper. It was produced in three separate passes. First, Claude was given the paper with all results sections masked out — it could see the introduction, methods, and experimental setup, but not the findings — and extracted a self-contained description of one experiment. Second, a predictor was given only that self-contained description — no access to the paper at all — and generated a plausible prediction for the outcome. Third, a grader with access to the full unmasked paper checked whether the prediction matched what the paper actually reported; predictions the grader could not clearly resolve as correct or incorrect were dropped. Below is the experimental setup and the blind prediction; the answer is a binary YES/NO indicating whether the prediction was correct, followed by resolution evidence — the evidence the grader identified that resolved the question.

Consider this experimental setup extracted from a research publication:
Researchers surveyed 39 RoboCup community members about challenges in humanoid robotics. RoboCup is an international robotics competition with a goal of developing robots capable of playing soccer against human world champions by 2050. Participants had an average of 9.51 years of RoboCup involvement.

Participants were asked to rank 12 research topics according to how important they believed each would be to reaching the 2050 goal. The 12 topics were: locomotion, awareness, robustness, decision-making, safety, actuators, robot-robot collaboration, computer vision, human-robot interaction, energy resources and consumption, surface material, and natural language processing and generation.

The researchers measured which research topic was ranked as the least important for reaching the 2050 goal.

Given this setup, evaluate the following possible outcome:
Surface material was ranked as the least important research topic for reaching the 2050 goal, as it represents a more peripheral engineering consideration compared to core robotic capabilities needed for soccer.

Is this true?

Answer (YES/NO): NO